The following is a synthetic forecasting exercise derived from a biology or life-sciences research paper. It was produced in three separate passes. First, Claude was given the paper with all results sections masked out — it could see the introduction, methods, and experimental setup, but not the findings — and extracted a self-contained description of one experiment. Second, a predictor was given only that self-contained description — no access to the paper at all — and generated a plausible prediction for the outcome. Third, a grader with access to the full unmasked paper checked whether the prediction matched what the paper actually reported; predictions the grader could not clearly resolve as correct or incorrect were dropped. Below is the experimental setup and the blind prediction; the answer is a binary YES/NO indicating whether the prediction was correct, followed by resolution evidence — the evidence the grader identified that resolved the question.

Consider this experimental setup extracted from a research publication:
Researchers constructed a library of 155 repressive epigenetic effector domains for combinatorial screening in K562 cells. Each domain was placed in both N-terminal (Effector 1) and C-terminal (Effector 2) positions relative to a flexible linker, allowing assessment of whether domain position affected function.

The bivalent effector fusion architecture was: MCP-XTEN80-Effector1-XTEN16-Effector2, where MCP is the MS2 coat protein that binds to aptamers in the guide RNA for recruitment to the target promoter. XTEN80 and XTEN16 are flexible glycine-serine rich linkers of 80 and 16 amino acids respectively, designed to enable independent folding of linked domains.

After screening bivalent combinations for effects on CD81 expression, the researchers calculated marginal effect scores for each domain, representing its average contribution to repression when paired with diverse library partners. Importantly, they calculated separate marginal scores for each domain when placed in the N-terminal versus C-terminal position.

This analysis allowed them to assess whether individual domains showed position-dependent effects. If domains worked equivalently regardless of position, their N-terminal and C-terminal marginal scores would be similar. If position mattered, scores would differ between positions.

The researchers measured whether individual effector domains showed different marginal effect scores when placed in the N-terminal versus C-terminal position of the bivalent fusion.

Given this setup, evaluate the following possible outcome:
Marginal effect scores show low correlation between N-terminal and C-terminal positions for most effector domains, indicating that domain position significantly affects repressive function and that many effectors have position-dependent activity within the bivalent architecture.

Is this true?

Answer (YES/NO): NO